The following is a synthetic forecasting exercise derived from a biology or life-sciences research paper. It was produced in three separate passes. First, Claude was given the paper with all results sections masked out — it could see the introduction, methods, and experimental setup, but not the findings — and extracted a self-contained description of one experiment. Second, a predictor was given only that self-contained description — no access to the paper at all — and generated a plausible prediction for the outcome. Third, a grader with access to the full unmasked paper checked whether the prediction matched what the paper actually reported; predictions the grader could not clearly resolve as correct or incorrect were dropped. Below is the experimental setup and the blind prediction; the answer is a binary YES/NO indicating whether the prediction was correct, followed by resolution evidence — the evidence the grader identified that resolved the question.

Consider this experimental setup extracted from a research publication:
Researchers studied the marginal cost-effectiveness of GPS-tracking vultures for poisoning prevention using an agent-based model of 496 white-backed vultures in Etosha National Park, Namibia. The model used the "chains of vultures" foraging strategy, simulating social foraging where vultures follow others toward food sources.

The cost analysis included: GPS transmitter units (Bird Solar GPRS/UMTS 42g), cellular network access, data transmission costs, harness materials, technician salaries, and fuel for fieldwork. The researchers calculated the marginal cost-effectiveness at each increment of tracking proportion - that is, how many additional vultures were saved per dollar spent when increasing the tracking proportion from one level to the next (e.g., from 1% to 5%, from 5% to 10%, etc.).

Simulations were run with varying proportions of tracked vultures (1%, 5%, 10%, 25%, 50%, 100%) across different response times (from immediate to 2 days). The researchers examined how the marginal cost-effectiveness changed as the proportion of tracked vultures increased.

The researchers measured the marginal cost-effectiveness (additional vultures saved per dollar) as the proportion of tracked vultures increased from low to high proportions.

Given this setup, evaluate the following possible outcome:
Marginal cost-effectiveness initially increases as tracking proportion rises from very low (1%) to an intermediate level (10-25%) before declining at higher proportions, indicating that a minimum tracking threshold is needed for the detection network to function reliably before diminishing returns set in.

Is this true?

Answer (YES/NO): NO